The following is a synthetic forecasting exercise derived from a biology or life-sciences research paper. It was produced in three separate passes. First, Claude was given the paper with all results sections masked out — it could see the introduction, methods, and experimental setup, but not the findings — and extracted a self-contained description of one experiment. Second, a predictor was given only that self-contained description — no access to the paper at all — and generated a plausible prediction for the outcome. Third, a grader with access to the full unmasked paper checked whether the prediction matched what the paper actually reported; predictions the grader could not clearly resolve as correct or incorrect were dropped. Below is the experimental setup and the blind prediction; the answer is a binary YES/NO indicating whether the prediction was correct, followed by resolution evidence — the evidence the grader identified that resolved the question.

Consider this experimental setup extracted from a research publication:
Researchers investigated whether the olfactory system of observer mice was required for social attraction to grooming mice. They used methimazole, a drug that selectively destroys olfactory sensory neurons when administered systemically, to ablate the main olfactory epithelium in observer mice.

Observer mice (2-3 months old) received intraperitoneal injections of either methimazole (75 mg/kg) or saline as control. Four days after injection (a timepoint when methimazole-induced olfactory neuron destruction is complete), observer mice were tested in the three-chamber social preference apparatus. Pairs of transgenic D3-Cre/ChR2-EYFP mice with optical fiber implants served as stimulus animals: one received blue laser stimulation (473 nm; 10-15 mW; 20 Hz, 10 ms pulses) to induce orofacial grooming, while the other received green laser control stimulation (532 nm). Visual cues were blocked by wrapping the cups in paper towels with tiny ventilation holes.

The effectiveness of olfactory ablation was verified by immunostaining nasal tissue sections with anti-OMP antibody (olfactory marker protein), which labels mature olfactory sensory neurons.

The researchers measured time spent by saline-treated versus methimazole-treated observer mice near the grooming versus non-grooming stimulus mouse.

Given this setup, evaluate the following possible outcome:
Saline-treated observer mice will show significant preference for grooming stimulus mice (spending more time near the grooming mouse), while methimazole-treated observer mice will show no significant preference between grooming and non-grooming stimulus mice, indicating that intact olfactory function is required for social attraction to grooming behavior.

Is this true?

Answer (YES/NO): YES